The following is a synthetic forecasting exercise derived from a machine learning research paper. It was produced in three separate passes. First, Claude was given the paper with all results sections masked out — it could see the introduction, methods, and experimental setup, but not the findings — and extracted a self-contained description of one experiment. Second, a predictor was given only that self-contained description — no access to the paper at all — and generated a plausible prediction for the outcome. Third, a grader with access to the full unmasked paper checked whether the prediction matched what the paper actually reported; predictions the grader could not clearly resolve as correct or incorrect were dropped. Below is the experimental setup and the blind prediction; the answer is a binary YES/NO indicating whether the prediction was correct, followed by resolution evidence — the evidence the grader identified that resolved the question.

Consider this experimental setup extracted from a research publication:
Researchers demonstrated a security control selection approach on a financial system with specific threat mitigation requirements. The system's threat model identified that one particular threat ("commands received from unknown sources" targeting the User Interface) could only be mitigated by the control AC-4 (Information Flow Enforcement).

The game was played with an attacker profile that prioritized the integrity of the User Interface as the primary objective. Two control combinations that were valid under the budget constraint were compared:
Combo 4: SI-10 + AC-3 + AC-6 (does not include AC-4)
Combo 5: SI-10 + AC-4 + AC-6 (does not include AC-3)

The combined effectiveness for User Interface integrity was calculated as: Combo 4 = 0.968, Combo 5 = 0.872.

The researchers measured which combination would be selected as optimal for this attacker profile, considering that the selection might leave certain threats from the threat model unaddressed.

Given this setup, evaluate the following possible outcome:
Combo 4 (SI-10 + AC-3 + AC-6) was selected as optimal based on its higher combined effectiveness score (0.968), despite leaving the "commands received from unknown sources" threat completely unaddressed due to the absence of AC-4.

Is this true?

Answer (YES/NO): YES